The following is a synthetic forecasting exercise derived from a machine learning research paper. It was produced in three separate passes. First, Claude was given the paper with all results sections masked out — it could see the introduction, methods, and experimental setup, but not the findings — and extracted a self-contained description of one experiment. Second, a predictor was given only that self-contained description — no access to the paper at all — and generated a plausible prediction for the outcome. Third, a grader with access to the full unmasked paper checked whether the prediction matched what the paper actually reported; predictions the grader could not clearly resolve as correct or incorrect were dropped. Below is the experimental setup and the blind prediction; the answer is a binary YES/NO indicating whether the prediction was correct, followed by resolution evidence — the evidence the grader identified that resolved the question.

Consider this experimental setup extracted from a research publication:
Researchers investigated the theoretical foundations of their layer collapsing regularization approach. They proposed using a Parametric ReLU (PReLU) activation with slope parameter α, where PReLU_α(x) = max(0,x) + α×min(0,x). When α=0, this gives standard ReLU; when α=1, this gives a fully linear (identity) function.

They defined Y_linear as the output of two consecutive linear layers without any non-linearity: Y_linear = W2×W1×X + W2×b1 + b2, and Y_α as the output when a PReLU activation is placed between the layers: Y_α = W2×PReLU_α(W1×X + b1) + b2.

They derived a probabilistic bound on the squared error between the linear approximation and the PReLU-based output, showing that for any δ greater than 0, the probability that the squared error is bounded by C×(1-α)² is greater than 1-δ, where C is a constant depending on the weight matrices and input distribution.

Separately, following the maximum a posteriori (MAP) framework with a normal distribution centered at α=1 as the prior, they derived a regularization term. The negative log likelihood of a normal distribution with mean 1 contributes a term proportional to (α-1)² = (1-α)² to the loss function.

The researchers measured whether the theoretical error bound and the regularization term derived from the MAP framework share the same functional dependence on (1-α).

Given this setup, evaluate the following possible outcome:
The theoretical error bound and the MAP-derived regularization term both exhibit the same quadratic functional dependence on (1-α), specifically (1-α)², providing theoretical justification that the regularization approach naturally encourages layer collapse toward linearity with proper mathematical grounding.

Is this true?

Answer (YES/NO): YES